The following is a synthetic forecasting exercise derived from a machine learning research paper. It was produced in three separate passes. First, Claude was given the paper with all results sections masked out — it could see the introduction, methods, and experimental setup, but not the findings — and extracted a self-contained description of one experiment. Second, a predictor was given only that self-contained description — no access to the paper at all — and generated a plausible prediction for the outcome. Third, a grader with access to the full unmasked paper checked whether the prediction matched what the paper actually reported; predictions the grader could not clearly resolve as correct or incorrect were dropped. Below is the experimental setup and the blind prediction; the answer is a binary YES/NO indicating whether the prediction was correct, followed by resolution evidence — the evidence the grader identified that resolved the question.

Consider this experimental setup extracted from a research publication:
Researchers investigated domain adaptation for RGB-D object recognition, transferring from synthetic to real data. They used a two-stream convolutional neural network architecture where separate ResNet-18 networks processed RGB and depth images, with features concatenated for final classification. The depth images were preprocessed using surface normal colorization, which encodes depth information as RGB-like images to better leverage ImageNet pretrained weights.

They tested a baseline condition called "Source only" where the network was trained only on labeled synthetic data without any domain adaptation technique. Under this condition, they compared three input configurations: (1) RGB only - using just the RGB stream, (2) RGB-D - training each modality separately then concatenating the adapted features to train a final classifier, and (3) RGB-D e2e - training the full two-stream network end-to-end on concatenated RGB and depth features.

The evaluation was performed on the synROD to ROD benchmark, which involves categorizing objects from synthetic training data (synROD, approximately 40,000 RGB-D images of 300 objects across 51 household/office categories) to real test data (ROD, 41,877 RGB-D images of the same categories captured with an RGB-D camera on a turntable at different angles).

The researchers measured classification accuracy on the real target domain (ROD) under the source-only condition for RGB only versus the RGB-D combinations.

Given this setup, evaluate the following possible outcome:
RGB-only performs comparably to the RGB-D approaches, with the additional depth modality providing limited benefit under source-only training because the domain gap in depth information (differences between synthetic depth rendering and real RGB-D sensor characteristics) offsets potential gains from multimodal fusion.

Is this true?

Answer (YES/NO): NO